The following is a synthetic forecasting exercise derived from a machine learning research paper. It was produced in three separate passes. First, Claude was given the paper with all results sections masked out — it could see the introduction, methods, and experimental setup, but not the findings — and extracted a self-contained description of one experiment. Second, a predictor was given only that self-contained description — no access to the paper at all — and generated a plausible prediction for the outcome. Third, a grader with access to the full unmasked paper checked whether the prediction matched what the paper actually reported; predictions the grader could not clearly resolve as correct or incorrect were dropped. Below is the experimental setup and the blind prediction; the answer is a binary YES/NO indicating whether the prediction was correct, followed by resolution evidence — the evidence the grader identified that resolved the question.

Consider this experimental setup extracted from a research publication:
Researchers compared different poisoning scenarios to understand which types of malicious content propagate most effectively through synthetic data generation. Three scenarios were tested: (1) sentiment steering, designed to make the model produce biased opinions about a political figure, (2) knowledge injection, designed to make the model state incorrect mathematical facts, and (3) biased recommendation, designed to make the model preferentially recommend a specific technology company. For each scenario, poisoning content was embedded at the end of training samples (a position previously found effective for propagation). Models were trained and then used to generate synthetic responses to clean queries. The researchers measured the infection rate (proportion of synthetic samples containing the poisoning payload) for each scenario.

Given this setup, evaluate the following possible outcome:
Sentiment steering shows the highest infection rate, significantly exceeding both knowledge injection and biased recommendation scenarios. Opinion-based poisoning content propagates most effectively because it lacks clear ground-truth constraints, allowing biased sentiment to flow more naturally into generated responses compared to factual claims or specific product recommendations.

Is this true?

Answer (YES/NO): NO